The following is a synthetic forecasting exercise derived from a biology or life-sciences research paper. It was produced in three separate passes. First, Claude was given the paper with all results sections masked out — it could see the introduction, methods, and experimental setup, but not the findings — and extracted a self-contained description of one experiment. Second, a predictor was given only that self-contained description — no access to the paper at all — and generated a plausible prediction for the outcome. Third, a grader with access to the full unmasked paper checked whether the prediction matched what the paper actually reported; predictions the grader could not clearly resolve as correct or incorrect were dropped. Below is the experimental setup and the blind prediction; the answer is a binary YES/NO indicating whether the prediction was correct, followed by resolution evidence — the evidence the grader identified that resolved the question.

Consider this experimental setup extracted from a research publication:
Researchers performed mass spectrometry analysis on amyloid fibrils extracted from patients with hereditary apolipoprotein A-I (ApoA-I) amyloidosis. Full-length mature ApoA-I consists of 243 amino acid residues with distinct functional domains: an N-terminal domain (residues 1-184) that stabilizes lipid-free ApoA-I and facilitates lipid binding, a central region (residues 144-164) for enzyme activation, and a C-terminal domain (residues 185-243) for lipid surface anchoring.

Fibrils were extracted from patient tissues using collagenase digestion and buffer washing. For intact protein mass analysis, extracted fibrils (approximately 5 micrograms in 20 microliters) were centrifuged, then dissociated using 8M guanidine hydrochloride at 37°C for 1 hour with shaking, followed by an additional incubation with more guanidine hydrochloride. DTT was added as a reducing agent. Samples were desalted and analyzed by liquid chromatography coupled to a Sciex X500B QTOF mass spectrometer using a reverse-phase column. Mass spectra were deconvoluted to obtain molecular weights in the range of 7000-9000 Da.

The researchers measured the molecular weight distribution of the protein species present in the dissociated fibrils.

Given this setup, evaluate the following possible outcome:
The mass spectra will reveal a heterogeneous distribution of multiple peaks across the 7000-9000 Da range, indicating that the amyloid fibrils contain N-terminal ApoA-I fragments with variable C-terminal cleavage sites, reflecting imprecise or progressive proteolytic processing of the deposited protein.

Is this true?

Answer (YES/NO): NO